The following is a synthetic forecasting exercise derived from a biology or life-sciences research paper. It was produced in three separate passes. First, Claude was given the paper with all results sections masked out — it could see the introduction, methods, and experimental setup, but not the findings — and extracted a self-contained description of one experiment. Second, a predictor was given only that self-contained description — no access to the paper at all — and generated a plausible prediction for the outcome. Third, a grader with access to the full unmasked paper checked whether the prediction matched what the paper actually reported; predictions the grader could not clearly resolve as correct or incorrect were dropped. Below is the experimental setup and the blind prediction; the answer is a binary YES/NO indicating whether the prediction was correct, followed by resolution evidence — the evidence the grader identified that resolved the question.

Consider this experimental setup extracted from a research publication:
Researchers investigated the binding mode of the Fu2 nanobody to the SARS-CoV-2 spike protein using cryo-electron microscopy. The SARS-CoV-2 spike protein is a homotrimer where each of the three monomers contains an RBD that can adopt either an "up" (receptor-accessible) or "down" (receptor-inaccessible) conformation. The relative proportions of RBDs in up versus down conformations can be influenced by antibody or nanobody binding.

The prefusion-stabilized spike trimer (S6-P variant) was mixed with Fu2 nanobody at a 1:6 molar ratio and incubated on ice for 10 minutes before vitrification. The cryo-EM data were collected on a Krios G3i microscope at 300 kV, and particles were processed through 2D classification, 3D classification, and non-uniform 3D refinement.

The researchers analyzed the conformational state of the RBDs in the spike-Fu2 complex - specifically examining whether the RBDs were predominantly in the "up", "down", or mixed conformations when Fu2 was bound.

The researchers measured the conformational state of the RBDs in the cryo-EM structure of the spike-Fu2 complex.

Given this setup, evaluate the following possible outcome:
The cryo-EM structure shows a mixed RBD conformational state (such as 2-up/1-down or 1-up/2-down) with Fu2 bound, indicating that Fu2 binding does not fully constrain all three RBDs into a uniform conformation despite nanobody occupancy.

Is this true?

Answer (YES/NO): NO